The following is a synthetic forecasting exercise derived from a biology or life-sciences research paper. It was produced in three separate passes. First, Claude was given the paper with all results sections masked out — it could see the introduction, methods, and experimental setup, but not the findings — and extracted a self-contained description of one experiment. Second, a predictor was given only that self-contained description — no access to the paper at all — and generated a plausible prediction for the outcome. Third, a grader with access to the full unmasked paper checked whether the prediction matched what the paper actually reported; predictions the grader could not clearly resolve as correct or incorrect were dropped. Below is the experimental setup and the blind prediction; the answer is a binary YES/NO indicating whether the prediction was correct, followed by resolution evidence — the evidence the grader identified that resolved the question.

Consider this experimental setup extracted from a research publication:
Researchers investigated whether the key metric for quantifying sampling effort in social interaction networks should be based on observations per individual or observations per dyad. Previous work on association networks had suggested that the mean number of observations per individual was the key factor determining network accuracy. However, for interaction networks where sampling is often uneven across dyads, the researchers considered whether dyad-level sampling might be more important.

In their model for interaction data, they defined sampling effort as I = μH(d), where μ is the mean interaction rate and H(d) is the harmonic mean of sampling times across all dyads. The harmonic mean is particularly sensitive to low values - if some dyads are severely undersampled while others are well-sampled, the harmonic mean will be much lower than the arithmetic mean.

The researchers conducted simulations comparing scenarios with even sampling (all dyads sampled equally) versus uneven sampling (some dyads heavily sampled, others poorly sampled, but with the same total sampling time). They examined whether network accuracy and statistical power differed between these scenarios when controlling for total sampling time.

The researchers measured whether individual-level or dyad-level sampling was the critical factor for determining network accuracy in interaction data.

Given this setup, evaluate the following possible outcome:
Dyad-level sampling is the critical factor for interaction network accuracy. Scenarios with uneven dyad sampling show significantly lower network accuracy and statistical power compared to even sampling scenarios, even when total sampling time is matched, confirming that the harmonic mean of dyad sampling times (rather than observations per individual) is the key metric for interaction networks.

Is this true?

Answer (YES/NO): YES